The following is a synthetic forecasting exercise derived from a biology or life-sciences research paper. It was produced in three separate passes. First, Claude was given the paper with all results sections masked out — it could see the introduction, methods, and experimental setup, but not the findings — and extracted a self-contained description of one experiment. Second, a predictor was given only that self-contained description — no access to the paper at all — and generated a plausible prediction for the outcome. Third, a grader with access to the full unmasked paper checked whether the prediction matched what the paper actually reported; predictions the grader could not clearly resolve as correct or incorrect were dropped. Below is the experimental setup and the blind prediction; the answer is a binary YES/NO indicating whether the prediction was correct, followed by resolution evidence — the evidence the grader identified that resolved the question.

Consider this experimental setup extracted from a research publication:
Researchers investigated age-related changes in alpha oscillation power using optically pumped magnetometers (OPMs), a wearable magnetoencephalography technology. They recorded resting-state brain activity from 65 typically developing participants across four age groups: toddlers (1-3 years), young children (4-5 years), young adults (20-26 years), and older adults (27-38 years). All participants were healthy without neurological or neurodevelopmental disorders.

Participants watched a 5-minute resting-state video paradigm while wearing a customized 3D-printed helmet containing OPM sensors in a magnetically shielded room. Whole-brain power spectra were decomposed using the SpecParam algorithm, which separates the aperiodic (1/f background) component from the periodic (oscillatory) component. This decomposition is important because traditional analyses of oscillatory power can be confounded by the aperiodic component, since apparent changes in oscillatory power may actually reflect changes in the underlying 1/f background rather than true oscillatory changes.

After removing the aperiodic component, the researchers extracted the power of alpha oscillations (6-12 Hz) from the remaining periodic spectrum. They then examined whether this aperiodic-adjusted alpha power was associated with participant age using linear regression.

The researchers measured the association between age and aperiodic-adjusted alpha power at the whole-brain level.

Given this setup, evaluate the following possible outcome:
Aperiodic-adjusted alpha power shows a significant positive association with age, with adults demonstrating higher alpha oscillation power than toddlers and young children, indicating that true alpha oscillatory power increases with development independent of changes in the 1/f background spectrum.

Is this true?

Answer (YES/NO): NO